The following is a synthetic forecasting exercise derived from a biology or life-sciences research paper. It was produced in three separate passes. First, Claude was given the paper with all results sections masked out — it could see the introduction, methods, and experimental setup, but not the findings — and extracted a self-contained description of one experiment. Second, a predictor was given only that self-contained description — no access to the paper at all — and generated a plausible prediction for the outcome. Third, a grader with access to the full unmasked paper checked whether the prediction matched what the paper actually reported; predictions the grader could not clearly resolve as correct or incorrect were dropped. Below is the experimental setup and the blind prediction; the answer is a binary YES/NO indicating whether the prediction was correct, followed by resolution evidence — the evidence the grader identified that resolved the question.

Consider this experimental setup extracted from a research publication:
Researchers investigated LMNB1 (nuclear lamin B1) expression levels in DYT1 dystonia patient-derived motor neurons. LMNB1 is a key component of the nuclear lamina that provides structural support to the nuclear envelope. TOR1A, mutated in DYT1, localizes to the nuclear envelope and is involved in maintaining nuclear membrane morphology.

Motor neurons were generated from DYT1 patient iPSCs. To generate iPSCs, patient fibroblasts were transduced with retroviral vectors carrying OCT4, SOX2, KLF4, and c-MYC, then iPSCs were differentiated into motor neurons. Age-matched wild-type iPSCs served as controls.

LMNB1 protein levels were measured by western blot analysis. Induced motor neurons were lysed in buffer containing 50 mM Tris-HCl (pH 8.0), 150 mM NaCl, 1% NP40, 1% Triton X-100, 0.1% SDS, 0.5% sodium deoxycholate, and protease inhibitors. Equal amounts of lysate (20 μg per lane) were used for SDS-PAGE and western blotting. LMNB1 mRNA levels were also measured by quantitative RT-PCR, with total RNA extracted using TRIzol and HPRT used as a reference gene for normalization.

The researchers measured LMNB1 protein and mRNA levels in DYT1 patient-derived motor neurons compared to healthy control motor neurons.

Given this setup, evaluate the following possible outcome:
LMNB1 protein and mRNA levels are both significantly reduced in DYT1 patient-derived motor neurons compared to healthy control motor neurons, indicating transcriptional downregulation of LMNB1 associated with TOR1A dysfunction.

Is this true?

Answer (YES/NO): NO